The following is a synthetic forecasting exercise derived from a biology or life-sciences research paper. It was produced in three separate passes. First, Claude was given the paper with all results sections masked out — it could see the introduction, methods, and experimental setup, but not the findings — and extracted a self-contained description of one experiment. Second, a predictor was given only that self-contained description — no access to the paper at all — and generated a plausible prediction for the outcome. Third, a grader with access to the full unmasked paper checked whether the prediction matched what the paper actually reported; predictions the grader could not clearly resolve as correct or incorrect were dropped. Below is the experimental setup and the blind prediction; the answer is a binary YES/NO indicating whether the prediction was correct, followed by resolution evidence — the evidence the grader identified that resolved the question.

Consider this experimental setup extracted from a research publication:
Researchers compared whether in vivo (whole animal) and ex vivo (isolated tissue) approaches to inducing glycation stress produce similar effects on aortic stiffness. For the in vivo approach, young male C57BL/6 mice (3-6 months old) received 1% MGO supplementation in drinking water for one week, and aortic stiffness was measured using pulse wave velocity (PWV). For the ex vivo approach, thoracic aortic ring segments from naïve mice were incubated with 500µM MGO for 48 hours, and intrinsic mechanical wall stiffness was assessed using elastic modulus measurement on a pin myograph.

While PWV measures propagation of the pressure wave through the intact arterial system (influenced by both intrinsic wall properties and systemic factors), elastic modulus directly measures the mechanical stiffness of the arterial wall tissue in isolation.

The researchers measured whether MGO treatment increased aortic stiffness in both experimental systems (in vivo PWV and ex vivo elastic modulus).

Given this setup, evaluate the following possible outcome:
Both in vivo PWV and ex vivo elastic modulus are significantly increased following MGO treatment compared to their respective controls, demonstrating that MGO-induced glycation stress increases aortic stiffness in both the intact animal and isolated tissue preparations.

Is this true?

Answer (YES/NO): YES